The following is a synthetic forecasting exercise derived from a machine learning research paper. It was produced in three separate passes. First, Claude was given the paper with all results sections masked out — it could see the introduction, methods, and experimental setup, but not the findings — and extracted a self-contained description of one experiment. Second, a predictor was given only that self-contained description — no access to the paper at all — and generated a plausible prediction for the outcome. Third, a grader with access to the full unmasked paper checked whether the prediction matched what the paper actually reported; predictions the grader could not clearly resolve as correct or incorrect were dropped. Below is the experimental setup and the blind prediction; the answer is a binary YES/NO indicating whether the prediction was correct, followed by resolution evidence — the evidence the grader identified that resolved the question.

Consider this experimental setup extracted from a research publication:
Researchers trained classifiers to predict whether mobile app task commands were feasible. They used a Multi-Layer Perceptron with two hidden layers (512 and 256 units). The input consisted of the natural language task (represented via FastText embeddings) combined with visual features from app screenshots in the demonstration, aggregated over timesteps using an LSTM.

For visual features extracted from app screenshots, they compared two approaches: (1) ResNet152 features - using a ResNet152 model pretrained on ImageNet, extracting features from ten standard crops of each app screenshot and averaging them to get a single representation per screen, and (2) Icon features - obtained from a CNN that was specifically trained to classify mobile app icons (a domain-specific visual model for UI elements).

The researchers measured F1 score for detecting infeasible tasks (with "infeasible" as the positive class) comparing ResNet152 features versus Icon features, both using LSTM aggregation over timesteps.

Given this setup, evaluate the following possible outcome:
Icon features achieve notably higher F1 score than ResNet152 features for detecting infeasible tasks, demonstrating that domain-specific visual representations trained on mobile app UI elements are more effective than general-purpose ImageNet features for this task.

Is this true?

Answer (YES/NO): NO